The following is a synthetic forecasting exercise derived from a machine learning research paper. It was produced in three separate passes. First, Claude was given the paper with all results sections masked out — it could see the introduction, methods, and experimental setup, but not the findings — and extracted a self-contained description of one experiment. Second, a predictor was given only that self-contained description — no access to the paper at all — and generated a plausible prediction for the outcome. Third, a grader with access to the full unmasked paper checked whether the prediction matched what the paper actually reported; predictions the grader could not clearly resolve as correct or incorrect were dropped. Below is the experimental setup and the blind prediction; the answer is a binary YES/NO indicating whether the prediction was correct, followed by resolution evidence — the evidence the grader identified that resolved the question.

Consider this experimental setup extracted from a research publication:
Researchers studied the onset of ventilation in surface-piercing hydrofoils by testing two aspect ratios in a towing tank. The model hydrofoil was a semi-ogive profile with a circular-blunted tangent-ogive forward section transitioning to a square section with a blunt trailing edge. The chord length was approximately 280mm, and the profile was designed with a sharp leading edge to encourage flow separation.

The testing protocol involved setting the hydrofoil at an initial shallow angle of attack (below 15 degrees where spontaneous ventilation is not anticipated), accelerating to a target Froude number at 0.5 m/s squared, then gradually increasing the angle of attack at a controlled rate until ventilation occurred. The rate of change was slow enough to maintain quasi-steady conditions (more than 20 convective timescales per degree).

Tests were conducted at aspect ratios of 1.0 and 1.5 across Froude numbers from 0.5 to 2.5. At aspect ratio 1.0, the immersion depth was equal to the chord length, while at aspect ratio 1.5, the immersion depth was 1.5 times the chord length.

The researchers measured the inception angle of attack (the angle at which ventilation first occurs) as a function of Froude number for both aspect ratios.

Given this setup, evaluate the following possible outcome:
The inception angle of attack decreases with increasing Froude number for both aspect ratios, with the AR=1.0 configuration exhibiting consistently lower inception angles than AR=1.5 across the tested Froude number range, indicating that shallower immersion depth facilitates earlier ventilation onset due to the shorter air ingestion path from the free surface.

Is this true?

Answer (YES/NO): NO